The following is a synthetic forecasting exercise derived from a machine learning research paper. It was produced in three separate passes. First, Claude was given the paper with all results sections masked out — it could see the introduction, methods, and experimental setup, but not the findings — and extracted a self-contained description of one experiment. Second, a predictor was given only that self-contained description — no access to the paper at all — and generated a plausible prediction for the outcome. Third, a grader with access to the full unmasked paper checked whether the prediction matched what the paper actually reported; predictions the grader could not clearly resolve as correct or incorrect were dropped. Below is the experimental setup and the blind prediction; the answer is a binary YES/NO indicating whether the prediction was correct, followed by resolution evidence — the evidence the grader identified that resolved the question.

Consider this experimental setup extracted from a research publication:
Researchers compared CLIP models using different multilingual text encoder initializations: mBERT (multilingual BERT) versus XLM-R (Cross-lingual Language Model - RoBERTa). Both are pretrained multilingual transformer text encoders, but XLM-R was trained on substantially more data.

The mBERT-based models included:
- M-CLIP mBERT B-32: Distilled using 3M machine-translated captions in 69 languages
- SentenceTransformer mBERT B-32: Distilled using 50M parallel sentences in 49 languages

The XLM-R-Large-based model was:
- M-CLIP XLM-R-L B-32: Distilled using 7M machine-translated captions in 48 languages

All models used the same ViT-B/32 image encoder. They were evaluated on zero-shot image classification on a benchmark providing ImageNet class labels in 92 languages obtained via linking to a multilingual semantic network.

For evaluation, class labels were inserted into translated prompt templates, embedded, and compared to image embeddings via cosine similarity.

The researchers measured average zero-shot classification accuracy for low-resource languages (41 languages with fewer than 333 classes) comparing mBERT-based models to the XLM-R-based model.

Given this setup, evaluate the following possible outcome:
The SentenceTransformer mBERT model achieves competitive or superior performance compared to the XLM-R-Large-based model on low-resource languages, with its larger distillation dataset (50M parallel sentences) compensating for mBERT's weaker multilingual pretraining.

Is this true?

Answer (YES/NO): NO